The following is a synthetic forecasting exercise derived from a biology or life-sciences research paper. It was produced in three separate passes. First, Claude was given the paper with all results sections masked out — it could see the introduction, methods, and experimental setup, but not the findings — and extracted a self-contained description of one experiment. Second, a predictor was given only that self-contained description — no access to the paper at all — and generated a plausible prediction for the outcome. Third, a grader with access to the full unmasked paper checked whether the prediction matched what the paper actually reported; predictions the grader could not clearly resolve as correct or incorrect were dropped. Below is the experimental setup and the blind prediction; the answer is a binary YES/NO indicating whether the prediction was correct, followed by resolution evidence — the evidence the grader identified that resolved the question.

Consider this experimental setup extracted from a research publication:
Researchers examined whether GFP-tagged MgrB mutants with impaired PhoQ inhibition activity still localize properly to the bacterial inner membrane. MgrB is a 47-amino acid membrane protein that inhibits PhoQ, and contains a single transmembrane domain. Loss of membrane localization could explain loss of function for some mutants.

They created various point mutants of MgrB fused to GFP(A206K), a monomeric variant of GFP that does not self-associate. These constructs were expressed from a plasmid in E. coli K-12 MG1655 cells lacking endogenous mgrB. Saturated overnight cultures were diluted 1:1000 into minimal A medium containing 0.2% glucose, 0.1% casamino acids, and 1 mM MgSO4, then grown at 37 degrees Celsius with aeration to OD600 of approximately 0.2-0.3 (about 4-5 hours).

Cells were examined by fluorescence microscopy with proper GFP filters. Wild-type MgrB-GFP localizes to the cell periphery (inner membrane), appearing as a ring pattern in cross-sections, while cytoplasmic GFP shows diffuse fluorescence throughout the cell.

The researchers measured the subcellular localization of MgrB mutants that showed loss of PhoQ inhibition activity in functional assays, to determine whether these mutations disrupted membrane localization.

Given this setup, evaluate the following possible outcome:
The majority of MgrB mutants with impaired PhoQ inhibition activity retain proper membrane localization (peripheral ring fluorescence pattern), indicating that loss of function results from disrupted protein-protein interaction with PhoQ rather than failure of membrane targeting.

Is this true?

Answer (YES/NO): YES